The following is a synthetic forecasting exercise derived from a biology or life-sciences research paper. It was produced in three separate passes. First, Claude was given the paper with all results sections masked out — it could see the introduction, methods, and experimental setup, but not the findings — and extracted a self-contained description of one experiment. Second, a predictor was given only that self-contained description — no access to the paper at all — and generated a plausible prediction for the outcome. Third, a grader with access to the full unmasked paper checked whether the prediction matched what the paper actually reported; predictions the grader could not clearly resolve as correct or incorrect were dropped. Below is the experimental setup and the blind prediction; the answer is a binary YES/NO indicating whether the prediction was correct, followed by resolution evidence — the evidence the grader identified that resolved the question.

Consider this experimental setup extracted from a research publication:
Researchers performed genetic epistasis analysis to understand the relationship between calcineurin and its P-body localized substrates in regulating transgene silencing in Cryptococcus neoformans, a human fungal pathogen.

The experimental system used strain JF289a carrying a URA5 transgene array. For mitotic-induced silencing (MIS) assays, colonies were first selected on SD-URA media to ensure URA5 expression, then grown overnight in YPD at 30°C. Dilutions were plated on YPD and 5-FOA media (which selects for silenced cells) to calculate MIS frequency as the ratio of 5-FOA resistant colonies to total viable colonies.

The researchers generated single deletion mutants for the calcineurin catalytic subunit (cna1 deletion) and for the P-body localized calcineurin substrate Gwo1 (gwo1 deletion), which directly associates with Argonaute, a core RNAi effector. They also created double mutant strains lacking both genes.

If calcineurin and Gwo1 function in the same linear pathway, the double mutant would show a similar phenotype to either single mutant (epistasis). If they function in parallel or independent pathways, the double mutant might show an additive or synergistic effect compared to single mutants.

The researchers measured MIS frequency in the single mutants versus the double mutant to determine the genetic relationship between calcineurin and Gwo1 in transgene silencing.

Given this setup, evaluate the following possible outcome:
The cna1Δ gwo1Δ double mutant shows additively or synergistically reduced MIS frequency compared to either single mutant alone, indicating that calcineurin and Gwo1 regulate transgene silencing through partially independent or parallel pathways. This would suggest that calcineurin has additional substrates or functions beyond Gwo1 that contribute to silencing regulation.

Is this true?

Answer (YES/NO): NO